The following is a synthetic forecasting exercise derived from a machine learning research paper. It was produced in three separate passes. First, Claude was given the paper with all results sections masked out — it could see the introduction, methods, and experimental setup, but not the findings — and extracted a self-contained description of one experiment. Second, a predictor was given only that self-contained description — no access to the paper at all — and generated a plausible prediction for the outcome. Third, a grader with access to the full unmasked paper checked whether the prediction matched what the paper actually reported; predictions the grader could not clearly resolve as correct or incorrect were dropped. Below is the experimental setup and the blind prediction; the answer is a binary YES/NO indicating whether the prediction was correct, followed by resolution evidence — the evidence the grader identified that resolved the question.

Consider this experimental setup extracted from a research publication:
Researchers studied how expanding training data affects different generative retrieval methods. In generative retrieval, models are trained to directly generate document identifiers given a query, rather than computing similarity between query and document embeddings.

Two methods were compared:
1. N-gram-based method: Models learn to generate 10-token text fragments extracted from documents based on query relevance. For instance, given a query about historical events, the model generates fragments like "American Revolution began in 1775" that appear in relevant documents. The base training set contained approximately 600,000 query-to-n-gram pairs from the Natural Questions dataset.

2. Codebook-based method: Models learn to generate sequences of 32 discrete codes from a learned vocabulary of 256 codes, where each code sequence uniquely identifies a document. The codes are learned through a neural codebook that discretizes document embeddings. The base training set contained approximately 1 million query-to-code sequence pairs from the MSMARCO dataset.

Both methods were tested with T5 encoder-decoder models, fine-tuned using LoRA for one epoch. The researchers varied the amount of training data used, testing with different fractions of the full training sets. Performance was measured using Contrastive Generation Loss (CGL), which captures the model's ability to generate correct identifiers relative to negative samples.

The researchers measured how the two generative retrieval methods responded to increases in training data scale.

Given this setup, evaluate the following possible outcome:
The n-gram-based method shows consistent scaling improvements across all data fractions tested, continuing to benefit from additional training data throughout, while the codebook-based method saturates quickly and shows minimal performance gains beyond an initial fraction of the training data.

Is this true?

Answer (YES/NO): NO